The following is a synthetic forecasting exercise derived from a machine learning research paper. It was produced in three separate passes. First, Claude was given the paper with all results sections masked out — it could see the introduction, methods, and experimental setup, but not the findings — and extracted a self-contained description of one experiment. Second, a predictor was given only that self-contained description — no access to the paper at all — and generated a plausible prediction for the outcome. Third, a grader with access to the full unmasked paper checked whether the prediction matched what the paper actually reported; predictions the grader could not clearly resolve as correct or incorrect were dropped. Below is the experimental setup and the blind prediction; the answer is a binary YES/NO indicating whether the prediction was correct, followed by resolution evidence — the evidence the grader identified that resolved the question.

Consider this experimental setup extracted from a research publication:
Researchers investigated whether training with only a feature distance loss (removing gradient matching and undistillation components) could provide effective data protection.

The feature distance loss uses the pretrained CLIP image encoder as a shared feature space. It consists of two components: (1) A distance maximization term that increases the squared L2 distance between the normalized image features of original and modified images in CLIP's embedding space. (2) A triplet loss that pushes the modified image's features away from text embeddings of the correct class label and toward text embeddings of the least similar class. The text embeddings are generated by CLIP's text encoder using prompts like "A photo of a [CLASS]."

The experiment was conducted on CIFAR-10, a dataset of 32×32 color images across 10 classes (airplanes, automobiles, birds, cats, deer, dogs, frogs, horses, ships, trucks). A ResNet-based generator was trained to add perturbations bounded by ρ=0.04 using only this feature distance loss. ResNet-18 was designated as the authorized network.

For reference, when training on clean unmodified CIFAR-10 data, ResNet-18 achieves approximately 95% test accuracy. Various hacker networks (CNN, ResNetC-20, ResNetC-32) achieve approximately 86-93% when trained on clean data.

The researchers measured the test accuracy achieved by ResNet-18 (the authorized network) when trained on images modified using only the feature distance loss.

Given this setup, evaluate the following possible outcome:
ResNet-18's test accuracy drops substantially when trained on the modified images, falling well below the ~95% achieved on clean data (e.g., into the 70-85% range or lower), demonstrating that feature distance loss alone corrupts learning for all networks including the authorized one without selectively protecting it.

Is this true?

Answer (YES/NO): YES